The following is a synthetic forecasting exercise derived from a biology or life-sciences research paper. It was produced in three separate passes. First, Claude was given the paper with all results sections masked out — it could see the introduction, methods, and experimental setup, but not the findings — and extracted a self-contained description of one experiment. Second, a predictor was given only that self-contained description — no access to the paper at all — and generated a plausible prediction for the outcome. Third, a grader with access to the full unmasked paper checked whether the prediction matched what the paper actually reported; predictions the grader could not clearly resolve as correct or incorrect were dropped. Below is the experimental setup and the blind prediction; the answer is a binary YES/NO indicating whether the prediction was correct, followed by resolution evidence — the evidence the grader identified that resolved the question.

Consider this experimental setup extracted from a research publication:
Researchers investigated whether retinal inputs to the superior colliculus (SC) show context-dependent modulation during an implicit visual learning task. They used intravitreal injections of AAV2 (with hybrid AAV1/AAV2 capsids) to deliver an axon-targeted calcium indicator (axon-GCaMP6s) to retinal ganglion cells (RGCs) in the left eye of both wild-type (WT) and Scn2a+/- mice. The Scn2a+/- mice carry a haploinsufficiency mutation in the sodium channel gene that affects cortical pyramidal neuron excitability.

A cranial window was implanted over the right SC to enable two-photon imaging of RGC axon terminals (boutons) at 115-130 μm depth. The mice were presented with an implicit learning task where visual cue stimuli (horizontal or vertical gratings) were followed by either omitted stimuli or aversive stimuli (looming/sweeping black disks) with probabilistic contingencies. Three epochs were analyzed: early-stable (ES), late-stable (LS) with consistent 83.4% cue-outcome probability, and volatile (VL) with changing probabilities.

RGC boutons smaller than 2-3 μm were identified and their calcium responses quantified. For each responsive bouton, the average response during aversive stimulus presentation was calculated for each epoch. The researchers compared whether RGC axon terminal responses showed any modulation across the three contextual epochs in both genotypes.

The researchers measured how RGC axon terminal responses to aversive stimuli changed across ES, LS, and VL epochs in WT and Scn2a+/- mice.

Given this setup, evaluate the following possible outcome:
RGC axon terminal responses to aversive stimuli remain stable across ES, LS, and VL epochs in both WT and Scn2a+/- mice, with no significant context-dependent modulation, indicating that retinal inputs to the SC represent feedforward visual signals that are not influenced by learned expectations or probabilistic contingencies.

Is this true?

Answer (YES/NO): YES